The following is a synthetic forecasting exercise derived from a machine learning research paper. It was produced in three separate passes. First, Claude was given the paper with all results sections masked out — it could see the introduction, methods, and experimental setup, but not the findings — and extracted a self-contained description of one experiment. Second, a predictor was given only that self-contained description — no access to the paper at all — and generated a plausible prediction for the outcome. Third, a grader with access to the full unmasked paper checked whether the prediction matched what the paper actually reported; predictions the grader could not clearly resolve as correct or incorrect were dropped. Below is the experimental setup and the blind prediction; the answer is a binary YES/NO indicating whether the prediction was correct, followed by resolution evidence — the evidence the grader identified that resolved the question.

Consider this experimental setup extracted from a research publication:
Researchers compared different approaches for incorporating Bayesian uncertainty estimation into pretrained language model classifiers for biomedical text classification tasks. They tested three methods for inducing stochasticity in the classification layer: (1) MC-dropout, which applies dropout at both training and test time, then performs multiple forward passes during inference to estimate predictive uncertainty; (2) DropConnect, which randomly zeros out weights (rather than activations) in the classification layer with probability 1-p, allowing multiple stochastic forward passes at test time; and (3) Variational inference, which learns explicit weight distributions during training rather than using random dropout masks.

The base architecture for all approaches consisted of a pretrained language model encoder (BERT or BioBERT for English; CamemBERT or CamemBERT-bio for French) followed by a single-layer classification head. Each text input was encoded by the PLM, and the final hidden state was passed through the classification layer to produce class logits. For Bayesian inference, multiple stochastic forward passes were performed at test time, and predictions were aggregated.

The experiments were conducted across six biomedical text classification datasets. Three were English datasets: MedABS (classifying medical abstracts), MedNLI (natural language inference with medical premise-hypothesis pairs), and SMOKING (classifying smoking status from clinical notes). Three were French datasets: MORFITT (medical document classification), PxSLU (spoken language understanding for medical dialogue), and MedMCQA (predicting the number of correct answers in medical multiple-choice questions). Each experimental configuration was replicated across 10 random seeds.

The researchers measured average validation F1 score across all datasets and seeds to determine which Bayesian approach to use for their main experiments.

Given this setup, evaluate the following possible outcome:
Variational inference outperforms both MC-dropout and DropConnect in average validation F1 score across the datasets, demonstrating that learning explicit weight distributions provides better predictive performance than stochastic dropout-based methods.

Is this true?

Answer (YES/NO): NO